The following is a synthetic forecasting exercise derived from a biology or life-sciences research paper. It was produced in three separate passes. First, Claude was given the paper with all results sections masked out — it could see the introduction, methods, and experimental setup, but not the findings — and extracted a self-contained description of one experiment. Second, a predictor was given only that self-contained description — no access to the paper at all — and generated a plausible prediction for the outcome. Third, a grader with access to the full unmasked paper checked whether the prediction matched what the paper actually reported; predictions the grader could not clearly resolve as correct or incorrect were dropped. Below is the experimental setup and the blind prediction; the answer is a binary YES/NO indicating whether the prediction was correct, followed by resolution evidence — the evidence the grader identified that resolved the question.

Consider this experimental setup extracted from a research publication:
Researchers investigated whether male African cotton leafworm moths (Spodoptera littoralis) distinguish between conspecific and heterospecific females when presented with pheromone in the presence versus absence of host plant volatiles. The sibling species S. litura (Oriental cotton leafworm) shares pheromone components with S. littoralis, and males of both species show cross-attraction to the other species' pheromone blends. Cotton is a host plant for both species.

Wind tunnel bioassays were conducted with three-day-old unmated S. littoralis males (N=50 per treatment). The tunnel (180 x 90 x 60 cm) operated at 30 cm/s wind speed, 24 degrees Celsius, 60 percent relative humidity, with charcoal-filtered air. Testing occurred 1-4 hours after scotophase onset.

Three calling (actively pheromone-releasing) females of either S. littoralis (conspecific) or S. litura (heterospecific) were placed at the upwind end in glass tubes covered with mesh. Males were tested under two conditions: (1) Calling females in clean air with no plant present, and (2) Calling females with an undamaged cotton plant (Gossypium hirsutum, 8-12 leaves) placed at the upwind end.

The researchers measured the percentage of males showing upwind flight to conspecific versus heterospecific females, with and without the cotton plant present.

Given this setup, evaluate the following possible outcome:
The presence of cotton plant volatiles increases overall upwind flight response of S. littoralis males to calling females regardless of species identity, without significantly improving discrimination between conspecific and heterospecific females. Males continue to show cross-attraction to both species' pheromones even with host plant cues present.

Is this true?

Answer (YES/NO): NO